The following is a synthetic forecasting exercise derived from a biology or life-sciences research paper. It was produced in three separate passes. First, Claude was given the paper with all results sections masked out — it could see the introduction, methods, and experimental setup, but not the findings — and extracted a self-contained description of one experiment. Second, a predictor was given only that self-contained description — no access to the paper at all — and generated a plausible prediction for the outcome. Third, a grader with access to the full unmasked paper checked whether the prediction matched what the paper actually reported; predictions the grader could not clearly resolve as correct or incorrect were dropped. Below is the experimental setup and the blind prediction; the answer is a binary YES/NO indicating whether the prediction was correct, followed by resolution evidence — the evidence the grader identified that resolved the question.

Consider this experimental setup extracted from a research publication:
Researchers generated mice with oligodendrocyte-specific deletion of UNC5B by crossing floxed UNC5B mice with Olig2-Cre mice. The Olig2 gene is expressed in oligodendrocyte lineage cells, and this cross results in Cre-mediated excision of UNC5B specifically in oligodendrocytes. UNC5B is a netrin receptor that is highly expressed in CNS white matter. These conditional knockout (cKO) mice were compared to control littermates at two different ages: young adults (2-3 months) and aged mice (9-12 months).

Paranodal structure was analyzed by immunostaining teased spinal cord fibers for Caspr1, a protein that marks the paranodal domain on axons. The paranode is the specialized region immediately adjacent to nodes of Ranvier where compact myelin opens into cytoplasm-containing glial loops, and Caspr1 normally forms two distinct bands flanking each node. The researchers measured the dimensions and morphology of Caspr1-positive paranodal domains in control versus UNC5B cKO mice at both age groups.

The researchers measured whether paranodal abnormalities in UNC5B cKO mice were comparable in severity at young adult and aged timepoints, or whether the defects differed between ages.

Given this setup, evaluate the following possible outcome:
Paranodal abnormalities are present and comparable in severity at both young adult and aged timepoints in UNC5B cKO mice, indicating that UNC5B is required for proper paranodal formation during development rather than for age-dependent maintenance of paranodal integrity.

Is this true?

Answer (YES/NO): NO